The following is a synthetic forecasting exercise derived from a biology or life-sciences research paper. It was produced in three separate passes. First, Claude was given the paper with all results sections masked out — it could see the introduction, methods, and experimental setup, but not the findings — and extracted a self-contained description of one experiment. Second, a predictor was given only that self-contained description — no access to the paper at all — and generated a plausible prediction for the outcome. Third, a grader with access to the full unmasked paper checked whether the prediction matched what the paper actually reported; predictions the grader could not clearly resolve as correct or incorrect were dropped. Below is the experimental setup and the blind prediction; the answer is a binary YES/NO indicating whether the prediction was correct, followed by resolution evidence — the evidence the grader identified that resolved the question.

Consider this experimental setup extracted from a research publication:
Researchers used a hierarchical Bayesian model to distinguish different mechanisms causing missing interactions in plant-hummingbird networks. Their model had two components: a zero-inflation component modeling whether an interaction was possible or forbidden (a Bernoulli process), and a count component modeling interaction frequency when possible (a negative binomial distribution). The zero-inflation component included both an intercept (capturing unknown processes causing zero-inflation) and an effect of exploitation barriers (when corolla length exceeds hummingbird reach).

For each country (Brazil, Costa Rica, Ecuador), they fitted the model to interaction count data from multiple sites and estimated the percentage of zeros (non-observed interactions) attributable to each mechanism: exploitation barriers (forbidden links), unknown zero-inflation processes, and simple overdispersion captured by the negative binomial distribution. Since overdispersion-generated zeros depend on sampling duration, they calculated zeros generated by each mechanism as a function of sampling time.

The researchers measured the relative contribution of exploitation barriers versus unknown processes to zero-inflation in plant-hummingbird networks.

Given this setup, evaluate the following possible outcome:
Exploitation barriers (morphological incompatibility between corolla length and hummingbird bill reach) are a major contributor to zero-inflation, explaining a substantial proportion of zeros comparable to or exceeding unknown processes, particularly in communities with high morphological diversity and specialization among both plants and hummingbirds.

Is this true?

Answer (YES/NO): YES